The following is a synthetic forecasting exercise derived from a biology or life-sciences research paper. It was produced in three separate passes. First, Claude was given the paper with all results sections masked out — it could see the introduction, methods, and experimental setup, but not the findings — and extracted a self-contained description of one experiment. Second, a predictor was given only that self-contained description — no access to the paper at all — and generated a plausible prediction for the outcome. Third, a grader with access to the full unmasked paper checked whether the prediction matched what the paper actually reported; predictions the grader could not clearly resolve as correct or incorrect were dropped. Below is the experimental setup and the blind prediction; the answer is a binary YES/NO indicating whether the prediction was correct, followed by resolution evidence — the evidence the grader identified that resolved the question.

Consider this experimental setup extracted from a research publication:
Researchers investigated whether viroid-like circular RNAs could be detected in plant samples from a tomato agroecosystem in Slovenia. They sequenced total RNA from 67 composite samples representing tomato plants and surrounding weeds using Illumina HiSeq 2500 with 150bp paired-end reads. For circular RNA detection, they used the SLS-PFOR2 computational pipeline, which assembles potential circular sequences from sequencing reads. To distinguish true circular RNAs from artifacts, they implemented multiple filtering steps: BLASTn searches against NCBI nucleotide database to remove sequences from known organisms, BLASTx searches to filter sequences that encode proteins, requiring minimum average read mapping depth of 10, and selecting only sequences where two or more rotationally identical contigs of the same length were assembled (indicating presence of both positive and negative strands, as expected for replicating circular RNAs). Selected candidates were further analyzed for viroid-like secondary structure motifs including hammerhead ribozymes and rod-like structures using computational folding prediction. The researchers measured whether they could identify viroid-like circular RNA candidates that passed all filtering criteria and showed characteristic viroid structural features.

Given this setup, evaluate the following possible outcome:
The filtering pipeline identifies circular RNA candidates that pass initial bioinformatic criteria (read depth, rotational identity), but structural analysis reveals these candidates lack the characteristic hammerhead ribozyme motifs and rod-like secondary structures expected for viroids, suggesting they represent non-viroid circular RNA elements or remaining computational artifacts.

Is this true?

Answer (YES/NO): NO